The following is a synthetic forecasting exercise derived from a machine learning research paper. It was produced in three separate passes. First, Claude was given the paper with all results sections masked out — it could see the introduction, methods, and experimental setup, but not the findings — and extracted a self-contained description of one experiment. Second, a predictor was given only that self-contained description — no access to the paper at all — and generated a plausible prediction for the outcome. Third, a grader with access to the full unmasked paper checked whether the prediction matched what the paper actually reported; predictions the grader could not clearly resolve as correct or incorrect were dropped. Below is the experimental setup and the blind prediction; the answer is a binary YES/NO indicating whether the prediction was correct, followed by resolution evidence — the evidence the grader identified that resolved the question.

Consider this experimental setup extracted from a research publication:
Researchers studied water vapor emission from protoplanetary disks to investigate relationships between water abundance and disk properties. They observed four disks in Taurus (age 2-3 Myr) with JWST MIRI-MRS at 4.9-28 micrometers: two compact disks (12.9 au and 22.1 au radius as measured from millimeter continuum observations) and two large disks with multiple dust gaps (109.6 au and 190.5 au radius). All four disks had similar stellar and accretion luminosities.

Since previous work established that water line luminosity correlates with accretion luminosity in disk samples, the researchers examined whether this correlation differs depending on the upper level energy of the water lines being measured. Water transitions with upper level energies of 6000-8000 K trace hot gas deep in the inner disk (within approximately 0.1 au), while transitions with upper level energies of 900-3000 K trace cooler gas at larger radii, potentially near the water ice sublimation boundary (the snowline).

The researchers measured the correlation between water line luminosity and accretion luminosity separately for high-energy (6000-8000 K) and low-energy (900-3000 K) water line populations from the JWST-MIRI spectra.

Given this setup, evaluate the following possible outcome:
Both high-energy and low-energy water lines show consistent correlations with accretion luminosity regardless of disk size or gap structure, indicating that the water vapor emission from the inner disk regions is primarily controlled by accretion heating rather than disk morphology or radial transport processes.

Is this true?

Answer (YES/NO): NO